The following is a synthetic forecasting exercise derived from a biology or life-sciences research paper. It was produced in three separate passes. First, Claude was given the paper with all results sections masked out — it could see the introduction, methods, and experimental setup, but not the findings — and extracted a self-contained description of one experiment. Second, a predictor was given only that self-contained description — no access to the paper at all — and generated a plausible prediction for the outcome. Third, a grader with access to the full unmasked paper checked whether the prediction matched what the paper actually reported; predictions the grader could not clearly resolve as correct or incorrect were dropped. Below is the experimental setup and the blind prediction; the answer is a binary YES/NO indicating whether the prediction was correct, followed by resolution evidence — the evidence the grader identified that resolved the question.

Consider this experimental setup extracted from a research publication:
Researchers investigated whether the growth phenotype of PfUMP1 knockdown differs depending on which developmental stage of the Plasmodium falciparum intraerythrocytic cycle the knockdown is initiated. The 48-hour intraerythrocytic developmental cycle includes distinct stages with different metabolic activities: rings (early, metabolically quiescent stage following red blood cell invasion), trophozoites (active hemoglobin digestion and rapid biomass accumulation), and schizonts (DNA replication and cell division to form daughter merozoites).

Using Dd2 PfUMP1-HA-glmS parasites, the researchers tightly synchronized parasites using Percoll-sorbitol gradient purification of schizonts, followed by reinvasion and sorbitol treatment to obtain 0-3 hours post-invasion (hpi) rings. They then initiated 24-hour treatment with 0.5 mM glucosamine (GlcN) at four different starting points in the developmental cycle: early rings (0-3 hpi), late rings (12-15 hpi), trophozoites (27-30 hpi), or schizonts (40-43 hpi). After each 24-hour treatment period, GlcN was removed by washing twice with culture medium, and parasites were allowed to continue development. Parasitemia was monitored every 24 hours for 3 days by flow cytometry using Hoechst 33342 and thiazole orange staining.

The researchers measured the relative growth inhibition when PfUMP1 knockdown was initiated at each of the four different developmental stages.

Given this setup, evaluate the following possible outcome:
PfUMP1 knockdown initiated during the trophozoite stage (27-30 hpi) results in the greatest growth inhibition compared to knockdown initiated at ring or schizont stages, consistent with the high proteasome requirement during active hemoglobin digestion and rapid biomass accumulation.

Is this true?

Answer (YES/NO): NO